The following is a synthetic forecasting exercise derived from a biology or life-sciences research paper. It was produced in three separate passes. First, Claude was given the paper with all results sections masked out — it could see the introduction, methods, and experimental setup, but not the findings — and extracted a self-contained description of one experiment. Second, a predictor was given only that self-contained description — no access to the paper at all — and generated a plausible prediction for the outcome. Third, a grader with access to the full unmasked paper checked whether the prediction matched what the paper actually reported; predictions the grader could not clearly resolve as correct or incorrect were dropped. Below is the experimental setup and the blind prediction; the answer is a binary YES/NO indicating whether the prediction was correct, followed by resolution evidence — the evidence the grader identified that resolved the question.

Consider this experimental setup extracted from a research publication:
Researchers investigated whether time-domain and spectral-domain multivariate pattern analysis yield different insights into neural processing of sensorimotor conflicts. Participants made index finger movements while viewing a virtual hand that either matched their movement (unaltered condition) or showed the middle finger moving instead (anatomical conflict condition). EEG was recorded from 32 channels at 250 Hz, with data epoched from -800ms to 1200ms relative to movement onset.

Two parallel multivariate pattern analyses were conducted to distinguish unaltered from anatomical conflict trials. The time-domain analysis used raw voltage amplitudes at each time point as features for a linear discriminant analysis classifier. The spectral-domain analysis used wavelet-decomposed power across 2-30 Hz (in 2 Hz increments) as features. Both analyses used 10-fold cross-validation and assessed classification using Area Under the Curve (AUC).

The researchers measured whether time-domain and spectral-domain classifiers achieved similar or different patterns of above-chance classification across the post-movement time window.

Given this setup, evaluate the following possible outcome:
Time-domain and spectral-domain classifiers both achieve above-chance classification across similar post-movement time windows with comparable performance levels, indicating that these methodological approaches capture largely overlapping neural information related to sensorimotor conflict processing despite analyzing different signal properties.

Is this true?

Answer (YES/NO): NO